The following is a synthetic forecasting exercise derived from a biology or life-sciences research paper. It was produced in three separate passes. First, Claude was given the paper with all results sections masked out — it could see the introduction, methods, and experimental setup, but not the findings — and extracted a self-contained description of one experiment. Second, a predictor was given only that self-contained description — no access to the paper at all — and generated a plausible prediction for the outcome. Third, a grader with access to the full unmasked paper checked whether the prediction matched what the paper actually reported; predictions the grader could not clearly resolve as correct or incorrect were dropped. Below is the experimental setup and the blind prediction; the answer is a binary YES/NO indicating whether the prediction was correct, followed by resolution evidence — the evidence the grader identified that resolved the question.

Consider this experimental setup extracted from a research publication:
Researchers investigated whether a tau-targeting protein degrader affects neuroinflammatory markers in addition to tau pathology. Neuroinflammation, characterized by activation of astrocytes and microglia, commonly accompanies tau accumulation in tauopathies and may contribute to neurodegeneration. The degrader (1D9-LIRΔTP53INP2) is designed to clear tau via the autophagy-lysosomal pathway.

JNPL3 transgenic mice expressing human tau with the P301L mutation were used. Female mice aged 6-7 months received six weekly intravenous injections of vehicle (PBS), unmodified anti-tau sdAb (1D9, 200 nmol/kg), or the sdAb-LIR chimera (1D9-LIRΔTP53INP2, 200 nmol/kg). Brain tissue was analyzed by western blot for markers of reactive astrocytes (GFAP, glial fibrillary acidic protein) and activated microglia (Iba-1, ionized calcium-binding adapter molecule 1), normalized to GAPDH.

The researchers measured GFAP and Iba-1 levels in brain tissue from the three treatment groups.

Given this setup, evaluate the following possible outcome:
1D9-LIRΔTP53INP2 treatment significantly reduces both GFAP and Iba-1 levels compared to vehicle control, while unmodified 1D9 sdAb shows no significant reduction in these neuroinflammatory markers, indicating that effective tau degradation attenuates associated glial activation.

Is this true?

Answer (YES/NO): YES